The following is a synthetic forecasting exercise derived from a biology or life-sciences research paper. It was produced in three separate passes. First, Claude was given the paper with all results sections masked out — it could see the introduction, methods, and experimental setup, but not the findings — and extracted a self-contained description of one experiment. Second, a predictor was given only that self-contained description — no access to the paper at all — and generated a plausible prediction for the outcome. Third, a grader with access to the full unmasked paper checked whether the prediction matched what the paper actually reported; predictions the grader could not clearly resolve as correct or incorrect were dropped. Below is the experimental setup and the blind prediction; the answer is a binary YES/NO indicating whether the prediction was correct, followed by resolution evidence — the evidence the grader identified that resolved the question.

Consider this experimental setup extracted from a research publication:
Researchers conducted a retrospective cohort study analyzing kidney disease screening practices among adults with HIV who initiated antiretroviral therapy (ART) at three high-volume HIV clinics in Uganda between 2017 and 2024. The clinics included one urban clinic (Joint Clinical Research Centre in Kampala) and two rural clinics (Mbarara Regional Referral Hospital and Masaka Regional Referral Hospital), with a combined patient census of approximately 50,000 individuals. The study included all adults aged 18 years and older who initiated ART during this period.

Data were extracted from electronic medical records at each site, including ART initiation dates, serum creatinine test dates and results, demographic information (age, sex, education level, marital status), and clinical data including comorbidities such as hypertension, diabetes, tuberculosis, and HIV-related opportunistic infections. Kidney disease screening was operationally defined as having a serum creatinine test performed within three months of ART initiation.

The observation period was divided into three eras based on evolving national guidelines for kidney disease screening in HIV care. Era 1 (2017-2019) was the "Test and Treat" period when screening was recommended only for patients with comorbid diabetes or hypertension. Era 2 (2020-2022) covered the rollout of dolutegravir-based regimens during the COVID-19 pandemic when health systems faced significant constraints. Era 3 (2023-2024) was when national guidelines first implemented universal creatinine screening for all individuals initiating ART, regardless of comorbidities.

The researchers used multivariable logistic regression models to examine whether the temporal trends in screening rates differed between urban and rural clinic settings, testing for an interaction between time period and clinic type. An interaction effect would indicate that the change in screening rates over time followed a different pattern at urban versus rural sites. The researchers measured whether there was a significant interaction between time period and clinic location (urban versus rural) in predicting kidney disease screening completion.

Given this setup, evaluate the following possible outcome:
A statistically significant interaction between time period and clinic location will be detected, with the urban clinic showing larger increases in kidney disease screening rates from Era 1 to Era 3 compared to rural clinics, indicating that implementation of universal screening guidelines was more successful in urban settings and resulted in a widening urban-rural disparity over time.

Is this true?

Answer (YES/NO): YES